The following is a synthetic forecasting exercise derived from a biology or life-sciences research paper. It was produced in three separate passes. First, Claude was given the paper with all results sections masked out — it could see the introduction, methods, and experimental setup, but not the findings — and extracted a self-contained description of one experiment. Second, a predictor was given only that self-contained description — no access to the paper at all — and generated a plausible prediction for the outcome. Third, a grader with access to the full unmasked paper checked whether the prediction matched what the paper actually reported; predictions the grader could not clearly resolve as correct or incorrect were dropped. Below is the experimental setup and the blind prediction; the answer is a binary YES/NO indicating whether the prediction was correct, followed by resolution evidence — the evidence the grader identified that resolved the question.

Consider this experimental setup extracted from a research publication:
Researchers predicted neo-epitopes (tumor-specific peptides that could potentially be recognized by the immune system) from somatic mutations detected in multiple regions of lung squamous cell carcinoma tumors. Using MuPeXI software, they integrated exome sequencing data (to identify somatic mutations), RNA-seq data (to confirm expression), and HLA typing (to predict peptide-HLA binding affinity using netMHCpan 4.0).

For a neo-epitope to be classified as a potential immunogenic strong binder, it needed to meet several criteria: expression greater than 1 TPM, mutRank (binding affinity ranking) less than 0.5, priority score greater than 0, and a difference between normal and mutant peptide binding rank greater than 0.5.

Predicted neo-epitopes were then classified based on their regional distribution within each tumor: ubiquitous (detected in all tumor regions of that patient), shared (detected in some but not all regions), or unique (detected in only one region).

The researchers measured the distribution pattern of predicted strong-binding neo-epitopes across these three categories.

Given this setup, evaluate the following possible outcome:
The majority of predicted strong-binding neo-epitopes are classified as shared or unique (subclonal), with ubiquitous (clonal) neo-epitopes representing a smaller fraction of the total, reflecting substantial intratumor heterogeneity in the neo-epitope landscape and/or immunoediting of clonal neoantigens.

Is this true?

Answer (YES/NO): YES